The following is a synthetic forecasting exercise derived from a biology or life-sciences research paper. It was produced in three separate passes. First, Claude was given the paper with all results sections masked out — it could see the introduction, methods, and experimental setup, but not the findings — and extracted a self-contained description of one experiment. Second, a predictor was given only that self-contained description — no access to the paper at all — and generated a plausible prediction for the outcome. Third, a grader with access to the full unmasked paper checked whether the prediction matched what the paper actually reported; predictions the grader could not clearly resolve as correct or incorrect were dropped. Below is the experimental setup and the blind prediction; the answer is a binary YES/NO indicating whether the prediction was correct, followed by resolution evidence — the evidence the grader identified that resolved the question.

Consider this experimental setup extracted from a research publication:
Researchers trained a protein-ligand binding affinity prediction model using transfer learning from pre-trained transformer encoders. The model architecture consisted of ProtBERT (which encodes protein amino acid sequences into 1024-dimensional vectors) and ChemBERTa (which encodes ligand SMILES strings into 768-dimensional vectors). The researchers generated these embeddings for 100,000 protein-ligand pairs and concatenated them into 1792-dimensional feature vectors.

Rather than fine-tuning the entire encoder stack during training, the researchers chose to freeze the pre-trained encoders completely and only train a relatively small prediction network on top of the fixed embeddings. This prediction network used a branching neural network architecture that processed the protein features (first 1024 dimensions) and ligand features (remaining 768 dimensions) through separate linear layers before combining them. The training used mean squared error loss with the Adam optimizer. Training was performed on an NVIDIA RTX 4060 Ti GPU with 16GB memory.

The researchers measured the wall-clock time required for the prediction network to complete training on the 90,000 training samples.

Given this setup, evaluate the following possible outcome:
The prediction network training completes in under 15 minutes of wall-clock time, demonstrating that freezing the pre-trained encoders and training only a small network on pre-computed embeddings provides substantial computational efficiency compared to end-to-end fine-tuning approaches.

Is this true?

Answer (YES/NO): YES